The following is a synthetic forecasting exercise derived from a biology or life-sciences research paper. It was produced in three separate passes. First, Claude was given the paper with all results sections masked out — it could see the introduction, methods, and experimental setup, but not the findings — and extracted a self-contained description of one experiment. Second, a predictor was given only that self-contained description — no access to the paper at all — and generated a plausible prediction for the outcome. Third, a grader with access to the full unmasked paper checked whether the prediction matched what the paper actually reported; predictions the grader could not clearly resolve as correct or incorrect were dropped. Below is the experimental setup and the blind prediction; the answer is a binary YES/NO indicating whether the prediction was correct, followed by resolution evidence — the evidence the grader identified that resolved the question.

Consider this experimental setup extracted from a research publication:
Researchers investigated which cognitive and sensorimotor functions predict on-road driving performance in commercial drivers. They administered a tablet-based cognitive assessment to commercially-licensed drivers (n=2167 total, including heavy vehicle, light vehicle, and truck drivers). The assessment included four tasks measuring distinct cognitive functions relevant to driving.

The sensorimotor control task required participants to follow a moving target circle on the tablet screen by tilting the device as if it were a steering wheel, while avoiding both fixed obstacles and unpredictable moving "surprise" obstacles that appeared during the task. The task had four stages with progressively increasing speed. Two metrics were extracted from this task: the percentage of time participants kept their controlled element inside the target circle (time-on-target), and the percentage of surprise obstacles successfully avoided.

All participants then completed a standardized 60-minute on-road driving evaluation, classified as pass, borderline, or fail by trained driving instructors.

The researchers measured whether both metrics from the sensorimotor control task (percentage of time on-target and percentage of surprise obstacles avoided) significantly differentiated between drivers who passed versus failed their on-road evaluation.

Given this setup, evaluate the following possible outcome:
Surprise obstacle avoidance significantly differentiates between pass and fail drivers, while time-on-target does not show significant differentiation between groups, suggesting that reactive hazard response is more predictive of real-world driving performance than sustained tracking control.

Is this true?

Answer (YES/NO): NO